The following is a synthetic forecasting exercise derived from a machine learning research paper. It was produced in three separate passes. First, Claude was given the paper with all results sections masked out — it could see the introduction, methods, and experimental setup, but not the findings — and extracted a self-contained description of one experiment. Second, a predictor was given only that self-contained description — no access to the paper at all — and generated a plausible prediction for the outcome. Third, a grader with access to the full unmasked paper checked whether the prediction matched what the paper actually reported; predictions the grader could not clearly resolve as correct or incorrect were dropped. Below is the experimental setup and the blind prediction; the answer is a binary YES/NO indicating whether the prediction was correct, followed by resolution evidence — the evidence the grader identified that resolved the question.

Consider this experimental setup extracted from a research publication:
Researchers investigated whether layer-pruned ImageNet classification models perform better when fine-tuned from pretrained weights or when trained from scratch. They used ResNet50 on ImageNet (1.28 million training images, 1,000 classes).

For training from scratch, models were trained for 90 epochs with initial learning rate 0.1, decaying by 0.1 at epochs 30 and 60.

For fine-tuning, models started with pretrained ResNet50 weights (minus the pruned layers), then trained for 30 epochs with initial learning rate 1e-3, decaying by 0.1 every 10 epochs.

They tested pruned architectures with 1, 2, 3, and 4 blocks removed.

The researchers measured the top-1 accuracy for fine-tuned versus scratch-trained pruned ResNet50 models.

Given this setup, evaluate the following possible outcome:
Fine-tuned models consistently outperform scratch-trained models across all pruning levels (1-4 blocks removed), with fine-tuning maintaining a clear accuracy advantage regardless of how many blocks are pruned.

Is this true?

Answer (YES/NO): YES